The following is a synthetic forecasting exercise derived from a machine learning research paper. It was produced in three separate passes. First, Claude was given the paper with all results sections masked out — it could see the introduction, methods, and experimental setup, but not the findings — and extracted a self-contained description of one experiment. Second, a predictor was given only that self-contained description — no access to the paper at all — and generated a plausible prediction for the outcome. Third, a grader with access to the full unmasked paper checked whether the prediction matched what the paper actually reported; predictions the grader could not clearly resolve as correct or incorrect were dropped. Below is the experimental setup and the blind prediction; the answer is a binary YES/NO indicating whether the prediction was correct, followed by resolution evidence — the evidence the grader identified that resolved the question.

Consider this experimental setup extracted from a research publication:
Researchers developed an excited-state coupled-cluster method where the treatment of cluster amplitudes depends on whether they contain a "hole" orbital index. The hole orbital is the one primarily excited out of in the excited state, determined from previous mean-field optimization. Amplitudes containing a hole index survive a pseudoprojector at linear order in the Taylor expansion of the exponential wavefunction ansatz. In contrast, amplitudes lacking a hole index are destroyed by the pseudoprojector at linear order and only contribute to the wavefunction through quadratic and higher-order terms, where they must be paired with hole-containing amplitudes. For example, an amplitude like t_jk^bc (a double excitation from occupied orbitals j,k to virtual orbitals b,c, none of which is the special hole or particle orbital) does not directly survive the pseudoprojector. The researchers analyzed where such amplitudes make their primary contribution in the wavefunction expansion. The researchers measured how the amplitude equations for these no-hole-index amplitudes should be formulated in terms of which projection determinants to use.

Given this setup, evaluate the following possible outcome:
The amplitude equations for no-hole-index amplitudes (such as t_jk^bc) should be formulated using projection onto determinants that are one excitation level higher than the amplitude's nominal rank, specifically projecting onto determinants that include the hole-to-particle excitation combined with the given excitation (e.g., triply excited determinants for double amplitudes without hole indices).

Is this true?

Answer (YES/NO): YES